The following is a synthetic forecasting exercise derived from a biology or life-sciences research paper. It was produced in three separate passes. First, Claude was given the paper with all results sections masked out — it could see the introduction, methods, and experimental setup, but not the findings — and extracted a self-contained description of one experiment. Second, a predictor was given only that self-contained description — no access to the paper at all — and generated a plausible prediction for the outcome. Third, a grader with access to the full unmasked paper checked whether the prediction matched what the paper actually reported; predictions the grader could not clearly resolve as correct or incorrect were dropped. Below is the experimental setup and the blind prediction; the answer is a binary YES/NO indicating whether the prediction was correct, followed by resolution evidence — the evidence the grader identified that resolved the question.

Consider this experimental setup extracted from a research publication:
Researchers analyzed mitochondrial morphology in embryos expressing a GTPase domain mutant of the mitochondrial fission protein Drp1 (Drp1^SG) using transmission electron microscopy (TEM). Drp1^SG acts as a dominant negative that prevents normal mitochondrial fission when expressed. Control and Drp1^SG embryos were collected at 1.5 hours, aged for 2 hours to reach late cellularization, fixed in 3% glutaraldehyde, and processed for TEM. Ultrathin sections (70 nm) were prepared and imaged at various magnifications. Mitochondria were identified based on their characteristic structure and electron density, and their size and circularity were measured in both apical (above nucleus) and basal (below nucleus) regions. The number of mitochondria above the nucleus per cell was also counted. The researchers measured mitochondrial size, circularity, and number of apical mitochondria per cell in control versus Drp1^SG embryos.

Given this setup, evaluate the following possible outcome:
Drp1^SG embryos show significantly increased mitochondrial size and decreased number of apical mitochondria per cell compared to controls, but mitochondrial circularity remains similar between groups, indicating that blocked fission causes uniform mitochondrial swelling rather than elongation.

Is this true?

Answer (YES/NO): YES